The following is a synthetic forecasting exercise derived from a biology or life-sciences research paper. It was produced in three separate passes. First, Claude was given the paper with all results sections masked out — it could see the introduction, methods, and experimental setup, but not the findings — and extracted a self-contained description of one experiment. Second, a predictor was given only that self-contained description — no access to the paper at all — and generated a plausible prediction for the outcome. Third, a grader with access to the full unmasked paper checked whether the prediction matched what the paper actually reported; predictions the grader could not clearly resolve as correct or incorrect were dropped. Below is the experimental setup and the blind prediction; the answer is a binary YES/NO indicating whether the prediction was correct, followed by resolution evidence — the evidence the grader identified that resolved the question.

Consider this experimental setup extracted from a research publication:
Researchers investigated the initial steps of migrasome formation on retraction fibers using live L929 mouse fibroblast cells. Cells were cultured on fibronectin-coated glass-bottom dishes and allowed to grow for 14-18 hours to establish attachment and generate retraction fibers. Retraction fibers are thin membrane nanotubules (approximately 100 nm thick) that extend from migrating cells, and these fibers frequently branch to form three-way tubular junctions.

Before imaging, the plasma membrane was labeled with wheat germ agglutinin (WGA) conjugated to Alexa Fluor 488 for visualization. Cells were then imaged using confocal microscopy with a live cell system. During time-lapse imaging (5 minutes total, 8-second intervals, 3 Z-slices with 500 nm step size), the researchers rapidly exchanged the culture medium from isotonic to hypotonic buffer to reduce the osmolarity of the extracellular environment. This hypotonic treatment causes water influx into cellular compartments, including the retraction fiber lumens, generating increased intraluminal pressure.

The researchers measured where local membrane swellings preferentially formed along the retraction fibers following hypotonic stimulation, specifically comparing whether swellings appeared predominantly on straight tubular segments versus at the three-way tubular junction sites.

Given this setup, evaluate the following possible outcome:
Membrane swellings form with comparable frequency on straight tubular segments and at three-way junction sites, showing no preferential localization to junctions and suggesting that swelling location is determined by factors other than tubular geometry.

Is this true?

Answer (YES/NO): NO